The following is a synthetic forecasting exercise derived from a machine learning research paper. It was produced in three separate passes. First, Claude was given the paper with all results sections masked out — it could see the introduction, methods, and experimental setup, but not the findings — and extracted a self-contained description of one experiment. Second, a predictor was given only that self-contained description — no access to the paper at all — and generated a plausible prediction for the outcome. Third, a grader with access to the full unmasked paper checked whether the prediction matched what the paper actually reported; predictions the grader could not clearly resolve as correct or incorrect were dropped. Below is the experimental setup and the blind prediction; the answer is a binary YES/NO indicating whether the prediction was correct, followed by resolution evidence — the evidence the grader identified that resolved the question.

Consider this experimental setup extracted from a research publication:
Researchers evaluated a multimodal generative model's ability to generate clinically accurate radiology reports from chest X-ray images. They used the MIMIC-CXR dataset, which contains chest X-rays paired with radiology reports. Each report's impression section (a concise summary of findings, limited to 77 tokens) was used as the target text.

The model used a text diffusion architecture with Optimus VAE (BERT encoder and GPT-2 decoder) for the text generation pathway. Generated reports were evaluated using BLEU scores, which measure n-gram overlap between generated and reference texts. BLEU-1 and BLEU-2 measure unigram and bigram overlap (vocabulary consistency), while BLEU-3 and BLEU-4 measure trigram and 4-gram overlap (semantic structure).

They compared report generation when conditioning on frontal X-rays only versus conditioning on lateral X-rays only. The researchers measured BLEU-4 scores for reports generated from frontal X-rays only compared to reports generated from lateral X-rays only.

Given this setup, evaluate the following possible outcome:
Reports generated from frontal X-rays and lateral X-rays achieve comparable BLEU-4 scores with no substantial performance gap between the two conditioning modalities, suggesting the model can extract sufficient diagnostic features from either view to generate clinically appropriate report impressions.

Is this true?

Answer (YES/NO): YES